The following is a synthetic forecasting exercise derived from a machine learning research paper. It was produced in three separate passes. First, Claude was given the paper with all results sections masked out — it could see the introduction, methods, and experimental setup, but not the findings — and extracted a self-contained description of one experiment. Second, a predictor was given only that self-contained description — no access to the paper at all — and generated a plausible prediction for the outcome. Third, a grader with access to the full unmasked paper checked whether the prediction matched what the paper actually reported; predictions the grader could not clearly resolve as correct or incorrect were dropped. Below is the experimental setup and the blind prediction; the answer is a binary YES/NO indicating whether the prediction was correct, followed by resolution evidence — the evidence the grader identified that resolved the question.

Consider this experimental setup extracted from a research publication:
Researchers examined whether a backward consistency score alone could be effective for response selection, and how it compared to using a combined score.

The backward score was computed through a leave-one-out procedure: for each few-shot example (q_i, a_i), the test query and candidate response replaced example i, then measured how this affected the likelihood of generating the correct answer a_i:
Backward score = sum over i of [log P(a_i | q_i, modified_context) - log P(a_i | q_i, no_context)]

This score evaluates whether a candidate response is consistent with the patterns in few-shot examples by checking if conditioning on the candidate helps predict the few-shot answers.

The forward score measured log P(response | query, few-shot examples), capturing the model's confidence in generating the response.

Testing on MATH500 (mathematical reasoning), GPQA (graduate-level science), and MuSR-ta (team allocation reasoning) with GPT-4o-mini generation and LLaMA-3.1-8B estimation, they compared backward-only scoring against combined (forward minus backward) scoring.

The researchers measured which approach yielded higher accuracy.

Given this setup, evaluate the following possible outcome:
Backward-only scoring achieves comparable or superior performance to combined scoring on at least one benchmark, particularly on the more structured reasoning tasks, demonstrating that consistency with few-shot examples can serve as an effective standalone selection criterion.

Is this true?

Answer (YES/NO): NO